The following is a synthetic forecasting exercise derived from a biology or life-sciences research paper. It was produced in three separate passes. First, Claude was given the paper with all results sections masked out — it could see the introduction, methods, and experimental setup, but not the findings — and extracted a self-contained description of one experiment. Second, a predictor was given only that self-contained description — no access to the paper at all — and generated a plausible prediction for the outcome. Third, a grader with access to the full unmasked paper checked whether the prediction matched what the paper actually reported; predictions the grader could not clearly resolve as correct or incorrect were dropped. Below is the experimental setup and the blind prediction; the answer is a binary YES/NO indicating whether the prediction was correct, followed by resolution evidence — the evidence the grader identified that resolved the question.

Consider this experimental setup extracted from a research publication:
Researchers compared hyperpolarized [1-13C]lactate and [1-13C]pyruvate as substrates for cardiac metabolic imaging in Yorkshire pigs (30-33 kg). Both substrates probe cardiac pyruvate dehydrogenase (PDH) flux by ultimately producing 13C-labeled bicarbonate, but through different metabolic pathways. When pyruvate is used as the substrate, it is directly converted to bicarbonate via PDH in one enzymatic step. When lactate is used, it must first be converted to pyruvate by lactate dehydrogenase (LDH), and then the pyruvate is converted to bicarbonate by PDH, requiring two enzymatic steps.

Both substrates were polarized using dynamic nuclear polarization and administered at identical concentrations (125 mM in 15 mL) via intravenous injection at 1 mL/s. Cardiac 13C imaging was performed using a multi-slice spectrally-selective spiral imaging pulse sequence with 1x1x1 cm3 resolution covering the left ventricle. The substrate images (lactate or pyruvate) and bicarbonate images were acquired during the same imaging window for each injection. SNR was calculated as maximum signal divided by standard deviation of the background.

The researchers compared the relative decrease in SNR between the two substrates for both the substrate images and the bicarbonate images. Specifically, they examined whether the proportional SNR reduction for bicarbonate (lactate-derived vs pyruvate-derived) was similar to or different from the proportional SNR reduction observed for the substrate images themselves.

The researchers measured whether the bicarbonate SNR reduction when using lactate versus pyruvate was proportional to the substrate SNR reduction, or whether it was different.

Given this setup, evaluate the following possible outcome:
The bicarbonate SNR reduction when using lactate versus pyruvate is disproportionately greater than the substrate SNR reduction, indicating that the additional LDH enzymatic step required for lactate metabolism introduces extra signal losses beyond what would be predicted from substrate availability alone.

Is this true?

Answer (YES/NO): YES